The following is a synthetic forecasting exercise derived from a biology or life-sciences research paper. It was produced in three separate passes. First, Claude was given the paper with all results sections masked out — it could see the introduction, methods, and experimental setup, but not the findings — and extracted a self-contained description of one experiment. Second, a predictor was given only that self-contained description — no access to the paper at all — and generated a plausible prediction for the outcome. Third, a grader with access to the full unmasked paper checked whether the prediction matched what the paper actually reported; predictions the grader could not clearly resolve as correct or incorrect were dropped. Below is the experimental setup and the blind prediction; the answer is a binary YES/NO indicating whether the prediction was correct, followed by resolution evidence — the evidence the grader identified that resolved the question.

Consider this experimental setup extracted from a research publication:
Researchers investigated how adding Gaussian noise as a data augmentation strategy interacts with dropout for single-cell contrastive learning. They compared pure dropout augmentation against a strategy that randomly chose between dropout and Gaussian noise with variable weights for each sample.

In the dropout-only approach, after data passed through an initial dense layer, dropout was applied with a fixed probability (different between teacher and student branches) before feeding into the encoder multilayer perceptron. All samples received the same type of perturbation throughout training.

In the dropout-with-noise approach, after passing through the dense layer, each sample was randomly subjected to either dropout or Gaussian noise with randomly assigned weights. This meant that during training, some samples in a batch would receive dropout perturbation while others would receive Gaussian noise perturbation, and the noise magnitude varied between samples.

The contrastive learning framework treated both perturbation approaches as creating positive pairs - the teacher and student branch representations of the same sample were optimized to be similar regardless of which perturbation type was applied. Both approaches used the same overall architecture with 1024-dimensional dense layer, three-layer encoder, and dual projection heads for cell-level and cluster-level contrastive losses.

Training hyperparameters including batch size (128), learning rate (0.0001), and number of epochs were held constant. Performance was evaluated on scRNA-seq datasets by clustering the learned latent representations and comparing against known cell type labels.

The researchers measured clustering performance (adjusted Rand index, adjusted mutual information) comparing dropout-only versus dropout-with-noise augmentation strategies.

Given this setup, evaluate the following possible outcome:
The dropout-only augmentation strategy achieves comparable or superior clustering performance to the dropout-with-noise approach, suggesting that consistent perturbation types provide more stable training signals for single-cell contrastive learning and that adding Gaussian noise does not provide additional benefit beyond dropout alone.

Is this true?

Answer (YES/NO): NO